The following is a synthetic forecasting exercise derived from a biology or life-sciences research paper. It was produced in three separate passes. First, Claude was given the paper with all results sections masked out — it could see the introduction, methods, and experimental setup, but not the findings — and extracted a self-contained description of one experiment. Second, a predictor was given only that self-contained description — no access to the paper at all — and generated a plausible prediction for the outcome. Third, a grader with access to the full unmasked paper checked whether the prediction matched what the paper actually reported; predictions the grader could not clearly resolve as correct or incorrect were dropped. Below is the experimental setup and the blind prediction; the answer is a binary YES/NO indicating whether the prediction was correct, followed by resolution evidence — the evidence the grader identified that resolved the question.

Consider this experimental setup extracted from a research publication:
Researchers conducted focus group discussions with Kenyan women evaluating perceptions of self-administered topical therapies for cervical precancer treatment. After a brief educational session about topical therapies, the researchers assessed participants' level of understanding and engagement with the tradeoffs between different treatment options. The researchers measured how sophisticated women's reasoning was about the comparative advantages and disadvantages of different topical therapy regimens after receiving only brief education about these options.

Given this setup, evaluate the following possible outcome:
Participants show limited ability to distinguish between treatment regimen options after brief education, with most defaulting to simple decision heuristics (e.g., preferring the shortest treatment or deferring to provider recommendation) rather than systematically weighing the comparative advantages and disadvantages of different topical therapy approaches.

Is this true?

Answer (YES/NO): NO